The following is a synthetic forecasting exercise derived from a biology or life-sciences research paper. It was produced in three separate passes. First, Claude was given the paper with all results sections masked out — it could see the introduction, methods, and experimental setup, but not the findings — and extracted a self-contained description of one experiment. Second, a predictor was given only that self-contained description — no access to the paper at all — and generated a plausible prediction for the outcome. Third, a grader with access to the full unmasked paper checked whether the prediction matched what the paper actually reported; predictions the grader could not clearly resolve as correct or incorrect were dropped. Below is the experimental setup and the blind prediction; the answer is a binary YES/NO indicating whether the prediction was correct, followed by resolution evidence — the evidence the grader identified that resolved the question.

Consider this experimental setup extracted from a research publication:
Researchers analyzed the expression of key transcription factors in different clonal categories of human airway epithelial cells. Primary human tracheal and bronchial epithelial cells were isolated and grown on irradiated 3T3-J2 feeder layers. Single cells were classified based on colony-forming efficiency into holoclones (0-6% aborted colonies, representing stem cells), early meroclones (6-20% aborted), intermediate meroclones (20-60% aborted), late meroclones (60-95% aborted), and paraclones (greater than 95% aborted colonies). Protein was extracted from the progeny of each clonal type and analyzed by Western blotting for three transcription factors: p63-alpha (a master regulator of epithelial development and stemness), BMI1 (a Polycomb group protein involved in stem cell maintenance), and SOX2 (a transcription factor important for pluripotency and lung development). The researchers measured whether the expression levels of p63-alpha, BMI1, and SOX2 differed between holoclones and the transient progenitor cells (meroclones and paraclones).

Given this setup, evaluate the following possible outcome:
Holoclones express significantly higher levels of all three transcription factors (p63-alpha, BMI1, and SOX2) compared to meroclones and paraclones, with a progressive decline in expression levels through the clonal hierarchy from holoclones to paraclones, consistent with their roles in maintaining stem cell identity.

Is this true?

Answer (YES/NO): YES